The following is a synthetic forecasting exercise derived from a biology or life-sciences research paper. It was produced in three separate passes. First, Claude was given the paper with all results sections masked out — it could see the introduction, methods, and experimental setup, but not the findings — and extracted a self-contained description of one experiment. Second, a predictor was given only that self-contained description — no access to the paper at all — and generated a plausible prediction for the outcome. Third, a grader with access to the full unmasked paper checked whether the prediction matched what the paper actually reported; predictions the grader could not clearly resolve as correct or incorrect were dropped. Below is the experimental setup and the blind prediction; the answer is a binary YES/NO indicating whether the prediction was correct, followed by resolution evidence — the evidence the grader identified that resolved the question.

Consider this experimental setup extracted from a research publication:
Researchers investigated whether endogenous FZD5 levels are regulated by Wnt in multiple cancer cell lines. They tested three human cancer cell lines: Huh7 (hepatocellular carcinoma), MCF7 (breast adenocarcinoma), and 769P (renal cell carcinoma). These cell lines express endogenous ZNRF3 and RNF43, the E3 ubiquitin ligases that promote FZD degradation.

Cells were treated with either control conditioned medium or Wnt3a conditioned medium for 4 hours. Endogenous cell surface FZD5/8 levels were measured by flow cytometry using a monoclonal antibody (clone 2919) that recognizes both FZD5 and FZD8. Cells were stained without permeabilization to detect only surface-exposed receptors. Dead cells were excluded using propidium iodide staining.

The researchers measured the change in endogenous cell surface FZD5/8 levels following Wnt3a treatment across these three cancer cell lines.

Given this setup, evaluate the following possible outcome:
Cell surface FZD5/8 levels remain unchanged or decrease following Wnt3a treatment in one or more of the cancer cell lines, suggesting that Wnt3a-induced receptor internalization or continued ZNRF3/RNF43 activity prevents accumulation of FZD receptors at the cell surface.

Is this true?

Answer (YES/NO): YES